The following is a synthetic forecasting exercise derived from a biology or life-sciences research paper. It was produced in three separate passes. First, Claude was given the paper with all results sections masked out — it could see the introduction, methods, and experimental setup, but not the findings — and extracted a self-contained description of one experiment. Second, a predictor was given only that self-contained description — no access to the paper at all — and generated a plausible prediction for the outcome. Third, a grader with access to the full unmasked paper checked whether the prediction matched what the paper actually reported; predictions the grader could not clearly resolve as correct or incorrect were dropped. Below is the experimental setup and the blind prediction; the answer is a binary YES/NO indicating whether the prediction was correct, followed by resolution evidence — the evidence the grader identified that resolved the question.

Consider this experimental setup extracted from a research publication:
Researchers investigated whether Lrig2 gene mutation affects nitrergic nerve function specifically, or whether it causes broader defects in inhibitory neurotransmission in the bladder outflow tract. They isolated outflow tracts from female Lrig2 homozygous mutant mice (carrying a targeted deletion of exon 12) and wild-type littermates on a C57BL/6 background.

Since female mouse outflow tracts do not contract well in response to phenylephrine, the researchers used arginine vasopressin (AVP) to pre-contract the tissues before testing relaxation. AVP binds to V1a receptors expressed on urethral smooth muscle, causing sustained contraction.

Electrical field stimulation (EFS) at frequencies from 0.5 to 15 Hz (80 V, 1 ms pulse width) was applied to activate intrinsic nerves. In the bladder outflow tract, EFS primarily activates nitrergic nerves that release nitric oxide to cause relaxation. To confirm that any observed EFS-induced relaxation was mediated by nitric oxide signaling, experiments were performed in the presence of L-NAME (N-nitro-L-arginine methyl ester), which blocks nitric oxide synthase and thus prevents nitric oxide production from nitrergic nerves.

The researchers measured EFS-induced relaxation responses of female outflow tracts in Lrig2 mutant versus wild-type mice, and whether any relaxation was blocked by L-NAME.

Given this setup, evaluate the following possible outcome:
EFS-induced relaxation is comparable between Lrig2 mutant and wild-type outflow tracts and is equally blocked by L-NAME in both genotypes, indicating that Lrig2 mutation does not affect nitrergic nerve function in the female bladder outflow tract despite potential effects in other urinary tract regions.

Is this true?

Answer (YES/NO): NO